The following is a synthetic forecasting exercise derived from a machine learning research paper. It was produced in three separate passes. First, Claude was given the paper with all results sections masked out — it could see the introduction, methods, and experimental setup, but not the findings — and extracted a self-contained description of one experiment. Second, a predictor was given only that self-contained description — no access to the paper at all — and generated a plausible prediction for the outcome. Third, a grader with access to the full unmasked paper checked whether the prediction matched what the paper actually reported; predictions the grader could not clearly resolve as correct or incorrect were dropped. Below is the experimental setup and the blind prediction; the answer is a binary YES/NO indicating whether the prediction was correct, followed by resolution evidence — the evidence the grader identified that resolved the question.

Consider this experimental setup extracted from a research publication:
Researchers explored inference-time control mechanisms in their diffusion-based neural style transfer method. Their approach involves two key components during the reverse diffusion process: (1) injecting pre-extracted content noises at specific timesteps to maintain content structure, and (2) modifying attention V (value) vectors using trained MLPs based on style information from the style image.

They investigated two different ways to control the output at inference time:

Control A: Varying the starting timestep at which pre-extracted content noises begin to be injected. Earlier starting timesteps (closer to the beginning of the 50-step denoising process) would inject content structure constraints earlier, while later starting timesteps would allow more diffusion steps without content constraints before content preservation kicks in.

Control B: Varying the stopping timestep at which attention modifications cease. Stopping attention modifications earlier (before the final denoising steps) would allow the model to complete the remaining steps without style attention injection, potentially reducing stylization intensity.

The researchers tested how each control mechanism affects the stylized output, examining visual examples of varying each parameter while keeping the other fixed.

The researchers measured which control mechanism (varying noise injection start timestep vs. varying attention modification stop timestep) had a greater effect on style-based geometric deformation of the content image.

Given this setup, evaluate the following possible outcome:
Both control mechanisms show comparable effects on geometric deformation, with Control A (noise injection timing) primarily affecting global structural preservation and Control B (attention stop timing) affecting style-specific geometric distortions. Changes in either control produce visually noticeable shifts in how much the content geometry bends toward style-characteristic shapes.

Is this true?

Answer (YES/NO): NO